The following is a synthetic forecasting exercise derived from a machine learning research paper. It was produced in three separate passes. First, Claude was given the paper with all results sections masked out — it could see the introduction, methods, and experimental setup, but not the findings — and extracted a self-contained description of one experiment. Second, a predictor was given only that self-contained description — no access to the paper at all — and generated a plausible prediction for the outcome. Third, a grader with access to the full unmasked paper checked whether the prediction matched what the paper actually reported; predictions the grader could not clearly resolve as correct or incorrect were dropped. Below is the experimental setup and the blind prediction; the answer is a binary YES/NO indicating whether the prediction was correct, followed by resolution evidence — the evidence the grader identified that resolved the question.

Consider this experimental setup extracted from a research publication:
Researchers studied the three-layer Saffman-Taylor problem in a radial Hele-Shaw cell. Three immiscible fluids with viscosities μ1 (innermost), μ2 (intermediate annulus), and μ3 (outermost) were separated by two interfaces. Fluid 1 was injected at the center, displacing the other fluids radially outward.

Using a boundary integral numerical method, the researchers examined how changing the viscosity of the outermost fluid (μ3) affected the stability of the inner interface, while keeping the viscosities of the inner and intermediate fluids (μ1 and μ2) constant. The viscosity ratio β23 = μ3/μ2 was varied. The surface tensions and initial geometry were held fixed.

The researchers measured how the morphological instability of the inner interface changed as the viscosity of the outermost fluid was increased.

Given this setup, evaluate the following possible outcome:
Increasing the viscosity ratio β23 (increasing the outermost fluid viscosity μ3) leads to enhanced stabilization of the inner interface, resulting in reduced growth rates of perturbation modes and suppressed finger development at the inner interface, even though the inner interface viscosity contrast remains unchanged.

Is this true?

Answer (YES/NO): YES